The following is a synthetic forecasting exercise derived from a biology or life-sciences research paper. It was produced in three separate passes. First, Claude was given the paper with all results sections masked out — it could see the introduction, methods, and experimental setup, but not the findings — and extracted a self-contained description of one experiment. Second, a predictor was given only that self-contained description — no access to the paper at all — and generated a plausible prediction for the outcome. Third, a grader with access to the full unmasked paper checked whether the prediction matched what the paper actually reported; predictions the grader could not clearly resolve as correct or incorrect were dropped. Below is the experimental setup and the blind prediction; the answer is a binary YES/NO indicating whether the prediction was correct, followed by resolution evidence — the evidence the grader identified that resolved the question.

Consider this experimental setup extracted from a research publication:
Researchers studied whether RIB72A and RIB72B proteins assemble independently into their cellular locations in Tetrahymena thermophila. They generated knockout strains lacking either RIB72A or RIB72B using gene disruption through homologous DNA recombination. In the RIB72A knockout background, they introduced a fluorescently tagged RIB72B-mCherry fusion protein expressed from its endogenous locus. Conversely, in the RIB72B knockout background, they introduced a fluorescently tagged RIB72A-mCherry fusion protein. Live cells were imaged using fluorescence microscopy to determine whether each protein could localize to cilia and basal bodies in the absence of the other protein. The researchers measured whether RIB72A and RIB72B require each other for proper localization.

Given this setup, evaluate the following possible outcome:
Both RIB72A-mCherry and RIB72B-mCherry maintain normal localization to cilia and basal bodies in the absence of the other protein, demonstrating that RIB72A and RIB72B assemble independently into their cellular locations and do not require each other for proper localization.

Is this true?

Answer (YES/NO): YES